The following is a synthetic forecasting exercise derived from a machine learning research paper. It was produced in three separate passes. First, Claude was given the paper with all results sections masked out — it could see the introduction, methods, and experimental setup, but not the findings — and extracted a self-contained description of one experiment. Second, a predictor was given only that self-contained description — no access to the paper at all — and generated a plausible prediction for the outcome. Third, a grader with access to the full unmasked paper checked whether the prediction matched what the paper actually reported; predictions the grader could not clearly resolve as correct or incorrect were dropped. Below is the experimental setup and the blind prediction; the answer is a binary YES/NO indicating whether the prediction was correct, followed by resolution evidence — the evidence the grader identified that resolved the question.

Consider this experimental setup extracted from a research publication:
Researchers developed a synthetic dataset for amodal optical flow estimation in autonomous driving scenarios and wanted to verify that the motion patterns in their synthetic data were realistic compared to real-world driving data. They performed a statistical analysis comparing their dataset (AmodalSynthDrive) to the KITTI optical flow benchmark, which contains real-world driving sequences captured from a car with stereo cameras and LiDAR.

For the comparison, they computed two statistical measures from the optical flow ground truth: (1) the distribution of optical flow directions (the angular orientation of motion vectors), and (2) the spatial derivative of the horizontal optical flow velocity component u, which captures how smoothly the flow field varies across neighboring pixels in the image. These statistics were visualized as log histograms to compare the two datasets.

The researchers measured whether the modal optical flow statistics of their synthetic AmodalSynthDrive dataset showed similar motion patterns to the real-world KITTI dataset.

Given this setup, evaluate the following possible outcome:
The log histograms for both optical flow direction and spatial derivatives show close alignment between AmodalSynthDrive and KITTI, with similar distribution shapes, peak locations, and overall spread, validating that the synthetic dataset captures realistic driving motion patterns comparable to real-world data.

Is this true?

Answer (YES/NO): NO